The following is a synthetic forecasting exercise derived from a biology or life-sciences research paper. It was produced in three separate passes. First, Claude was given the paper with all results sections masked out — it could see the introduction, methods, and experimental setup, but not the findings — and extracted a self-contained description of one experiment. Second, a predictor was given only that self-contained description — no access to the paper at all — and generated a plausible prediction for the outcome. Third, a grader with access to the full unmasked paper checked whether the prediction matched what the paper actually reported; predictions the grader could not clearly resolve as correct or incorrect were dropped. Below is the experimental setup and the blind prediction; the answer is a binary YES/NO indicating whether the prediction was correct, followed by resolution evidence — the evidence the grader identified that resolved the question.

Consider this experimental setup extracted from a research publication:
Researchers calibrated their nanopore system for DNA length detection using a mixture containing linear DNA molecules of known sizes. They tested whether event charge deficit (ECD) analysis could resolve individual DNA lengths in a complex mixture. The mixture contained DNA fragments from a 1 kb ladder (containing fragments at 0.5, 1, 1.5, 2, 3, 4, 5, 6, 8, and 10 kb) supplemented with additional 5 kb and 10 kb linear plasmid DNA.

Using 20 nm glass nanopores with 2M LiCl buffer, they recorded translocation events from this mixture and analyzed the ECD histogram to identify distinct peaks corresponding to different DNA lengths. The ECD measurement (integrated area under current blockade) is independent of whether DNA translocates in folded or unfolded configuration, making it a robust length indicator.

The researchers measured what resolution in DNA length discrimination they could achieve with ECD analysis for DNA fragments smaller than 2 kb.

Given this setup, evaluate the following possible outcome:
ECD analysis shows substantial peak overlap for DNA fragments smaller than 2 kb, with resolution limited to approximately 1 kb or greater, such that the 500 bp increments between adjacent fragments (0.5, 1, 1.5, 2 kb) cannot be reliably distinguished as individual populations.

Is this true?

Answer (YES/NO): NO